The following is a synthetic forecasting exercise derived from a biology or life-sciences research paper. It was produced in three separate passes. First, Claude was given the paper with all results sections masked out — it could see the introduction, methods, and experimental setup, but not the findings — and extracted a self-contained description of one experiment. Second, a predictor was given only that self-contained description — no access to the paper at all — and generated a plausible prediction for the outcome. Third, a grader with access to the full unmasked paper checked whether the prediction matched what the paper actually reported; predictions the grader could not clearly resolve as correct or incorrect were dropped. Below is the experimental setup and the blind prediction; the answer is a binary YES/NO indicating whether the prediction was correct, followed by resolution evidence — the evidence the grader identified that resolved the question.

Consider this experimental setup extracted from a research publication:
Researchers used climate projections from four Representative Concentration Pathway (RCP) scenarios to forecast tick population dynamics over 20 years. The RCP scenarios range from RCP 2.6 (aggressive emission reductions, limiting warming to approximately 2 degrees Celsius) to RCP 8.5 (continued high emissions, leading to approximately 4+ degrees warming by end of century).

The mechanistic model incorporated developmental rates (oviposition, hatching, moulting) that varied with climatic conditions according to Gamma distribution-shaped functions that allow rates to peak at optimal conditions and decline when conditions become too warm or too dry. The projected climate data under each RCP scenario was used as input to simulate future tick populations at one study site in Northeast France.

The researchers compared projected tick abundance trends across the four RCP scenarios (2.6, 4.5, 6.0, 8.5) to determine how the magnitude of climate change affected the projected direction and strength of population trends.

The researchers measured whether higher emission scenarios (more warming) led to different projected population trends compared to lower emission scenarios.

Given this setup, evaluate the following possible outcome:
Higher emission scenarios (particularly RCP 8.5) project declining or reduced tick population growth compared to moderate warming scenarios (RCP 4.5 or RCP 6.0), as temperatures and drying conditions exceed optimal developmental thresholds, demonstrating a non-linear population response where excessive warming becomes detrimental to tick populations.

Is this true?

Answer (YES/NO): NO